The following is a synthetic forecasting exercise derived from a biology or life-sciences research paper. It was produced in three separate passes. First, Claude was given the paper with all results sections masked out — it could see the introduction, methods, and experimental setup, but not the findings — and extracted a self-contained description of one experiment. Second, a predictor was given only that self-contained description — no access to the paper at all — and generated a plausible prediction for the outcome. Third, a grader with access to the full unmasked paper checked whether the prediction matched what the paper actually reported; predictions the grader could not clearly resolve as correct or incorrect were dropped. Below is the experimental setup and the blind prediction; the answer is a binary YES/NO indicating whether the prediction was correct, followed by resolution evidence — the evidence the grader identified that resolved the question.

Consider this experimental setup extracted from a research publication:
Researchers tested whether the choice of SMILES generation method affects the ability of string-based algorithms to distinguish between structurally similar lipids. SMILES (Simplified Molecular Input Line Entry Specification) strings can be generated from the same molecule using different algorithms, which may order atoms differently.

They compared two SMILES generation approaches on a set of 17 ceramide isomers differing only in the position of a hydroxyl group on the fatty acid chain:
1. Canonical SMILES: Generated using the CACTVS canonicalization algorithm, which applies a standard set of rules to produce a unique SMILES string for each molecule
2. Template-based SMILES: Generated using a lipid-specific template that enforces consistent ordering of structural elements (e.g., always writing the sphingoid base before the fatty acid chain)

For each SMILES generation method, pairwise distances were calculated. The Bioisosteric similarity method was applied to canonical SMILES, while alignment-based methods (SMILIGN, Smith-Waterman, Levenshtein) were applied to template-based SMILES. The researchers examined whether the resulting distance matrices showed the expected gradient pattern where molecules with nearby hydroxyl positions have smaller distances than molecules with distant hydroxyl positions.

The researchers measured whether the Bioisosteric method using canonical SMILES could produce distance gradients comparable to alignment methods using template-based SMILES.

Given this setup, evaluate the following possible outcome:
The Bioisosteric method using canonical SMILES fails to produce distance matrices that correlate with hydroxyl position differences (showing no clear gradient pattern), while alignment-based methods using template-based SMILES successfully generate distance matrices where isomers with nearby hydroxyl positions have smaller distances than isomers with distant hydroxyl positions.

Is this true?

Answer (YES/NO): NO